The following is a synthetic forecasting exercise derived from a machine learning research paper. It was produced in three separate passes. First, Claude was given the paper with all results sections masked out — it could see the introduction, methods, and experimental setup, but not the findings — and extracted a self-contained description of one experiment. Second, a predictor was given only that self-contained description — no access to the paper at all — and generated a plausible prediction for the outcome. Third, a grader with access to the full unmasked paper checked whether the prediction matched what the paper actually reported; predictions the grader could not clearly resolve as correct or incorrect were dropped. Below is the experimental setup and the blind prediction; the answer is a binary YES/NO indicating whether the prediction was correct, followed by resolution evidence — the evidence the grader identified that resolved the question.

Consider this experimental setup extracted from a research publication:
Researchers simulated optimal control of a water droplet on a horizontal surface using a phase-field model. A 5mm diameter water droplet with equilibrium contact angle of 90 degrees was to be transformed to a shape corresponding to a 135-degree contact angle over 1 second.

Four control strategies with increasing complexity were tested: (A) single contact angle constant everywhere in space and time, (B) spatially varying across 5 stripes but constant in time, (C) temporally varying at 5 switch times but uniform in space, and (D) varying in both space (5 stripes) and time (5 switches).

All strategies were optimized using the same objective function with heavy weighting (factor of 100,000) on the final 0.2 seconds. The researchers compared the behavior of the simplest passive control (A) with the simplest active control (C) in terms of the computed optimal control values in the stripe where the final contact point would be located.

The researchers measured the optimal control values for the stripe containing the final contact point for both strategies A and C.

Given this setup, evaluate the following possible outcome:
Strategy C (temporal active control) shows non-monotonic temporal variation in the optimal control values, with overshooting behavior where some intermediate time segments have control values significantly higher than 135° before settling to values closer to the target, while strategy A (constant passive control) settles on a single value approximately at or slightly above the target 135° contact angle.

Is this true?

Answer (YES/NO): NO